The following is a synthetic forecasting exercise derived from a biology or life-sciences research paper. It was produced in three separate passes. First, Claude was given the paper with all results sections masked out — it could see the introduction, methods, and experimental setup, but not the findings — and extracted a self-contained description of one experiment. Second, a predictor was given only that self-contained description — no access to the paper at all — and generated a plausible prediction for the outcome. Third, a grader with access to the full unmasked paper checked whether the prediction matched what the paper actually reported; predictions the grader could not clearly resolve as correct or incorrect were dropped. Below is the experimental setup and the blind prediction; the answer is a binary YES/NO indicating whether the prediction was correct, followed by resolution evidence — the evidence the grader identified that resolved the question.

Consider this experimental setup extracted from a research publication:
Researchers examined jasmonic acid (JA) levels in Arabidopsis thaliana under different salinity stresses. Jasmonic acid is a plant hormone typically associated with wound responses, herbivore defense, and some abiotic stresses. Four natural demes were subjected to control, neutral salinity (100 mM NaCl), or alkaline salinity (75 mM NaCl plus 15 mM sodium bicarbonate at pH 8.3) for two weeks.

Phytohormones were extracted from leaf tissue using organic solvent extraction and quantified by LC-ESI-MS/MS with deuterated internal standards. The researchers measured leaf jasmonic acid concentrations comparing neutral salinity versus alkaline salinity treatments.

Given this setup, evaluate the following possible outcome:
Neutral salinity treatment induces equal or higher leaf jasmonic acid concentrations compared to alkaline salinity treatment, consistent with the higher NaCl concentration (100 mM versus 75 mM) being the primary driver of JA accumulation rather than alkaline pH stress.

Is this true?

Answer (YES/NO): NO